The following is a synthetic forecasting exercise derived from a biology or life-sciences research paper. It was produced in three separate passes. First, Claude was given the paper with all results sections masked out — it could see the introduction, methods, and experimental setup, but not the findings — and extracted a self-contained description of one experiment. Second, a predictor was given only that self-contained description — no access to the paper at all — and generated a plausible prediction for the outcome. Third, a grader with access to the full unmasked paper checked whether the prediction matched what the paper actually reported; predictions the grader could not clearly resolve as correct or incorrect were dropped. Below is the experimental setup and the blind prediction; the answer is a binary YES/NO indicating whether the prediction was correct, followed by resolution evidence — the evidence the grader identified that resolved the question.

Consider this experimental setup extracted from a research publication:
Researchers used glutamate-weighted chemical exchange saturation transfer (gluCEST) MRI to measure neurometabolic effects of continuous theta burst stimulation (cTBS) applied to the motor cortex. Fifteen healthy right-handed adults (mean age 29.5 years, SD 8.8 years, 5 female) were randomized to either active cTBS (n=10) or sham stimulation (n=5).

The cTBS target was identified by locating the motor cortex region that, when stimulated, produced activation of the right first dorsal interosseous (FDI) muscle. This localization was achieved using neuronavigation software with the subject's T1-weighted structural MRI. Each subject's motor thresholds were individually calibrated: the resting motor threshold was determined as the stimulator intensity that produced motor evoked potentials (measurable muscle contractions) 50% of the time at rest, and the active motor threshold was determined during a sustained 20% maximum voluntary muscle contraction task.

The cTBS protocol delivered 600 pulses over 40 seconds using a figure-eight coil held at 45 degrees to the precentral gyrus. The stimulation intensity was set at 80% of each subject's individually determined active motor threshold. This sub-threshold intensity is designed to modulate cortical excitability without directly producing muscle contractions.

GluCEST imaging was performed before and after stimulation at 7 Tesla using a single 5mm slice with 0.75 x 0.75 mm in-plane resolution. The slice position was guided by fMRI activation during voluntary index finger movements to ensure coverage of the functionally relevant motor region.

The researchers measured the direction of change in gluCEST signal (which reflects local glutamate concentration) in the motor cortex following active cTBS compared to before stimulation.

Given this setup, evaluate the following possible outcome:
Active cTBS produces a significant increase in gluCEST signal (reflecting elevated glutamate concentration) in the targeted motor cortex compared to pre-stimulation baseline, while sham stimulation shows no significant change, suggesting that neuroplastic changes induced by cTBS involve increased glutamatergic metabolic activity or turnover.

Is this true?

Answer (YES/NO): NO